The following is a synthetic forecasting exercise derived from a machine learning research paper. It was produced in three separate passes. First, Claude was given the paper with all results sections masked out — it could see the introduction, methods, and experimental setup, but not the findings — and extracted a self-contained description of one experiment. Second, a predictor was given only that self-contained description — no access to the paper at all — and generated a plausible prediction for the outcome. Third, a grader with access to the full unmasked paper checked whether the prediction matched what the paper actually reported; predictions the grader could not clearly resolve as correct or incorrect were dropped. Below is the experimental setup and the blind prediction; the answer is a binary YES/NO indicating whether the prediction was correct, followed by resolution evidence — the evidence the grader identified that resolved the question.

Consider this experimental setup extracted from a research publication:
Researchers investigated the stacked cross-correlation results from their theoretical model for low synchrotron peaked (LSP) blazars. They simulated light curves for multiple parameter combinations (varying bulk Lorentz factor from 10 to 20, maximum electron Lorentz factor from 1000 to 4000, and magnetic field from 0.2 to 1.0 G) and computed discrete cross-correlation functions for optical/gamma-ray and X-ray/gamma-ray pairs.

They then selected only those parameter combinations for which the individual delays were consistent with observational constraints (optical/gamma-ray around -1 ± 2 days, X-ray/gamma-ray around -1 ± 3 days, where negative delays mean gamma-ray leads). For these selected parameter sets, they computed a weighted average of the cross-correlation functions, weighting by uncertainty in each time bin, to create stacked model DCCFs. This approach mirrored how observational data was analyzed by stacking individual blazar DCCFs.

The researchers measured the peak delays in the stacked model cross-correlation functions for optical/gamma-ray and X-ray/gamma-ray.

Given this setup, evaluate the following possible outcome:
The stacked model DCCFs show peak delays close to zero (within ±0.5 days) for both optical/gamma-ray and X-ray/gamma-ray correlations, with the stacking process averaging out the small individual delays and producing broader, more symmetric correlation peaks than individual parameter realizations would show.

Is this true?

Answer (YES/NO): NO